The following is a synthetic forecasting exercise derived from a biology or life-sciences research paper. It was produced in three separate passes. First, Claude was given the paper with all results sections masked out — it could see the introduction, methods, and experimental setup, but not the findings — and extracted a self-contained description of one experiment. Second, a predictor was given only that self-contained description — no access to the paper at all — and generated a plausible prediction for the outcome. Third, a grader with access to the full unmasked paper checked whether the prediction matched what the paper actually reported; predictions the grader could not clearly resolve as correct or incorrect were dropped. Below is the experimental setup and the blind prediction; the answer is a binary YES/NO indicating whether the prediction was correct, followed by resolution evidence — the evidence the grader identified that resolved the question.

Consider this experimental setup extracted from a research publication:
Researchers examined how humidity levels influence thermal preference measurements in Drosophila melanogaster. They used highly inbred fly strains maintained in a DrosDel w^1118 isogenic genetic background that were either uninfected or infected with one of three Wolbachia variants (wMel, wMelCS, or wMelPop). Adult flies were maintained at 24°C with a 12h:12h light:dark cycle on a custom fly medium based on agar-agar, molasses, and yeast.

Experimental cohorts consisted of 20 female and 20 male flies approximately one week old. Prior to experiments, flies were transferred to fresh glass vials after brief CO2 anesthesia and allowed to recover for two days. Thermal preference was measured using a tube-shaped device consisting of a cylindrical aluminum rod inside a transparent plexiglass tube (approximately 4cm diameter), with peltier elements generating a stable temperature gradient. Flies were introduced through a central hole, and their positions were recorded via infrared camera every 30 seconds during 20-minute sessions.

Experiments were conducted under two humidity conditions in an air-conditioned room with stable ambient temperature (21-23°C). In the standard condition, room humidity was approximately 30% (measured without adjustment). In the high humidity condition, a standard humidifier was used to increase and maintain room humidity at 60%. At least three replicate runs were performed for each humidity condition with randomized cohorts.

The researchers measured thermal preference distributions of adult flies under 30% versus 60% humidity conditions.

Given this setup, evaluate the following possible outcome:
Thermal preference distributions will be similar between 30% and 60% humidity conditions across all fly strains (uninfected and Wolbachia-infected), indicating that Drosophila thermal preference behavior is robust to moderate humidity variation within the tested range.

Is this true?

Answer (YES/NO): NO